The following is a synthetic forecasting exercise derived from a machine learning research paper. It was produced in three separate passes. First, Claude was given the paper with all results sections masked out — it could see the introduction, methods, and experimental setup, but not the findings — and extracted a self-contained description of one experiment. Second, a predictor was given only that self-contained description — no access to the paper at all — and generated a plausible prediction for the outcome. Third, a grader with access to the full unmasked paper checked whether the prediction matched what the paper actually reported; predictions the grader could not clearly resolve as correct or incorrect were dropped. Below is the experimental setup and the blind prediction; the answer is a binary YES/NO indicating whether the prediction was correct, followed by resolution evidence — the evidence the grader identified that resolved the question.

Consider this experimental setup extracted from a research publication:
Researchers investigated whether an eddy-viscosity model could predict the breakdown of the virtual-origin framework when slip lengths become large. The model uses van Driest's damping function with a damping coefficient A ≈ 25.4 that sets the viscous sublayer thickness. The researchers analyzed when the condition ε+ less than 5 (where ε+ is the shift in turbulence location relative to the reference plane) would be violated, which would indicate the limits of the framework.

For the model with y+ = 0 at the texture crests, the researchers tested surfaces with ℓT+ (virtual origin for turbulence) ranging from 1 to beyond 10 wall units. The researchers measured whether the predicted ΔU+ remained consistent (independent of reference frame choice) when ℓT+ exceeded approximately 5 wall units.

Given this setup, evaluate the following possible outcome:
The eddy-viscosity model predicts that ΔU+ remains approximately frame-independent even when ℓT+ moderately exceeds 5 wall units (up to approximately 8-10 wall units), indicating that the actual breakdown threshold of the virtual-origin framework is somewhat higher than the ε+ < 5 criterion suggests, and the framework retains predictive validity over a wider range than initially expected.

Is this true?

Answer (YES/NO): NO